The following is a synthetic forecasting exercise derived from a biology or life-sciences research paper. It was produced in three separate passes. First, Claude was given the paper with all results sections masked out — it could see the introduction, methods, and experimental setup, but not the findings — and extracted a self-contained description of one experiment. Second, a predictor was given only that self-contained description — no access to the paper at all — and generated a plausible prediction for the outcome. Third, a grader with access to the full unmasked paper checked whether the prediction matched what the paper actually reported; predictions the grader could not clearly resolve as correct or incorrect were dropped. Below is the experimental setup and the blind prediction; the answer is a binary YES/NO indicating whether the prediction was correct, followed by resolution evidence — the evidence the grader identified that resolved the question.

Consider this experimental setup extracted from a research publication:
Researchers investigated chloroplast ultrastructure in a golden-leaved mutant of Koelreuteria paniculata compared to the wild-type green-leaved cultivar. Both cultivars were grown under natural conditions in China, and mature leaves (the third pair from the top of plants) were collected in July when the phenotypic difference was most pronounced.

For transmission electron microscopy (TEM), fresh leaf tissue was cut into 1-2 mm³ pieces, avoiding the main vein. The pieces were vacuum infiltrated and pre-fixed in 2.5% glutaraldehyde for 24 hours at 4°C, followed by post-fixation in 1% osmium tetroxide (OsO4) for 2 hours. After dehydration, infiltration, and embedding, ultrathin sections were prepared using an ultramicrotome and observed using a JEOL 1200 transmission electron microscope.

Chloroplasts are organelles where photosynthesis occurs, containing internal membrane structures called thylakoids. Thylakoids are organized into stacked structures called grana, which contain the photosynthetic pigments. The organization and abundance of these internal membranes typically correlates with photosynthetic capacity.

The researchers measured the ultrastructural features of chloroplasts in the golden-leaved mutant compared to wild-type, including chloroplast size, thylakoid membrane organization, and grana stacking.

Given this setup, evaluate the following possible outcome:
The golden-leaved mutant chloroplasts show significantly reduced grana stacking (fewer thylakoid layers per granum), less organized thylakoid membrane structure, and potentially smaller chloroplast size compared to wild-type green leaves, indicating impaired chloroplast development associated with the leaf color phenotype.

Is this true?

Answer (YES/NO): YES